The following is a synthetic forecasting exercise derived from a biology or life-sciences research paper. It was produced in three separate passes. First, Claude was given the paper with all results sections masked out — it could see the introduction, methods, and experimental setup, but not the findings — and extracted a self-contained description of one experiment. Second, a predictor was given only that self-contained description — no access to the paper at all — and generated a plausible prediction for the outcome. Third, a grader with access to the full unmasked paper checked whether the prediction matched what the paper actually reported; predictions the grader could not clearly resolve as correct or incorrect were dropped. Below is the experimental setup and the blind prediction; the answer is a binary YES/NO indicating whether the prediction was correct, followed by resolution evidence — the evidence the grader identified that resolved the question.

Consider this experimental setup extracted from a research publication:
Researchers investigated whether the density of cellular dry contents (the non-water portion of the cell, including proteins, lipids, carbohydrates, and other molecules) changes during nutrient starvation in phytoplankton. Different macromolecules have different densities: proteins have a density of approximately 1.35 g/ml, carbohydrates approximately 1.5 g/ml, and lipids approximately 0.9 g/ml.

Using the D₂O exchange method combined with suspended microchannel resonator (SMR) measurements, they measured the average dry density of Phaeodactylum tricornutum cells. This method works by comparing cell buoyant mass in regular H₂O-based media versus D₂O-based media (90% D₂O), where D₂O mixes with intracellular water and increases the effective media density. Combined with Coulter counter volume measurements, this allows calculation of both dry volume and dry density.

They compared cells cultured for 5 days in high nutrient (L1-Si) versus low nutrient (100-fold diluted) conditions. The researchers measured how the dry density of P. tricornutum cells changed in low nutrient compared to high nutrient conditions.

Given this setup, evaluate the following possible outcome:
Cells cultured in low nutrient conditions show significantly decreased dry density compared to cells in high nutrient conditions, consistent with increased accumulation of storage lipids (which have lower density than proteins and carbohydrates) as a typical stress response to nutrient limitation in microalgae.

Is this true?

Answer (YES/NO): YES